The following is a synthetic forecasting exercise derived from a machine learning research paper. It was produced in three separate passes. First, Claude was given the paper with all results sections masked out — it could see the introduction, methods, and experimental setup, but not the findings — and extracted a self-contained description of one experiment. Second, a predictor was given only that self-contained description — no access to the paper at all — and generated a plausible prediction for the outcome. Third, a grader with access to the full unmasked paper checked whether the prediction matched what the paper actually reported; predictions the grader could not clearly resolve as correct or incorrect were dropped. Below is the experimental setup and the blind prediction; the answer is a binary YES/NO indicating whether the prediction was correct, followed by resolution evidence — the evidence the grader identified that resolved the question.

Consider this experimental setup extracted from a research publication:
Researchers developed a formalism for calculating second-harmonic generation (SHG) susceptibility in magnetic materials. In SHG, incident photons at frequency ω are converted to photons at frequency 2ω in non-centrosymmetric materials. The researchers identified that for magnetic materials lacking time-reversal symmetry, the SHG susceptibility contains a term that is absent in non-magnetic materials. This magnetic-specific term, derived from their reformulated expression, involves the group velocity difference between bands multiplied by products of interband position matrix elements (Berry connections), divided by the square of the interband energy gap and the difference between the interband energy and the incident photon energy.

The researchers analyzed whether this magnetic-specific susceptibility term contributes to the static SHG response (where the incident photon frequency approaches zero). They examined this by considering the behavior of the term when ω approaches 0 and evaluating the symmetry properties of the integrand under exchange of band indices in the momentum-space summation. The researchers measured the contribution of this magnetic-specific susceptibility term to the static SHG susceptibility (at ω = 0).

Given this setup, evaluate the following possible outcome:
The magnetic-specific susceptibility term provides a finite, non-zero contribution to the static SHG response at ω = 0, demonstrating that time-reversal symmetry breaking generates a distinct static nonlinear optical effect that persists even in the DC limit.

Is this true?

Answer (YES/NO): NO